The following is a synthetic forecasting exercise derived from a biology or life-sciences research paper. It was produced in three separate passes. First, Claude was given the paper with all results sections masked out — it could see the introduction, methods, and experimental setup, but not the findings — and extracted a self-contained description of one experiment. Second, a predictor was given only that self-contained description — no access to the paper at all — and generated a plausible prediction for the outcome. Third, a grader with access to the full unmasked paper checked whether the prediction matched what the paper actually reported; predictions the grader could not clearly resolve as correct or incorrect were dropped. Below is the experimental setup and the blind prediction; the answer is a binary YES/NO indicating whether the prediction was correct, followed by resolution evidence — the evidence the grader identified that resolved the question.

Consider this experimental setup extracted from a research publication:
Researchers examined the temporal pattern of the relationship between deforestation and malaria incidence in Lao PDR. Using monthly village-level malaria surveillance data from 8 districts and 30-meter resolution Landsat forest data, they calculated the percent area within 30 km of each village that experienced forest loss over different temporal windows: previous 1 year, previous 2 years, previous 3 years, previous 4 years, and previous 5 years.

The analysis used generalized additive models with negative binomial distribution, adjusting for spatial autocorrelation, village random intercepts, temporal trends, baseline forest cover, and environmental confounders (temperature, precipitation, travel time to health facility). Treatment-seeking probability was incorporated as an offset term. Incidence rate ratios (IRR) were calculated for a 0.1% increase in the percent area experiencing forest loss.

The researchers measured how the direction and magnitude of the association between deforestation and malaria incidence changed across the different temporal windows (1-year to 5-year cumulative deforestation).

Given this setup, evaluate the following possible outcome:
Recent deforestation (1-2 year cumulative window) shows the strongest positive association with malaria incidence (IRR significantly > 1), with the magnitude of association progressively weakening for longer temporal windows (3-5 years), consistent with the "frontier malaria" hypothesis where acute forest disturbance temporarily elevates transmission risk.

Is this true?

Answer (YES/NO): NO